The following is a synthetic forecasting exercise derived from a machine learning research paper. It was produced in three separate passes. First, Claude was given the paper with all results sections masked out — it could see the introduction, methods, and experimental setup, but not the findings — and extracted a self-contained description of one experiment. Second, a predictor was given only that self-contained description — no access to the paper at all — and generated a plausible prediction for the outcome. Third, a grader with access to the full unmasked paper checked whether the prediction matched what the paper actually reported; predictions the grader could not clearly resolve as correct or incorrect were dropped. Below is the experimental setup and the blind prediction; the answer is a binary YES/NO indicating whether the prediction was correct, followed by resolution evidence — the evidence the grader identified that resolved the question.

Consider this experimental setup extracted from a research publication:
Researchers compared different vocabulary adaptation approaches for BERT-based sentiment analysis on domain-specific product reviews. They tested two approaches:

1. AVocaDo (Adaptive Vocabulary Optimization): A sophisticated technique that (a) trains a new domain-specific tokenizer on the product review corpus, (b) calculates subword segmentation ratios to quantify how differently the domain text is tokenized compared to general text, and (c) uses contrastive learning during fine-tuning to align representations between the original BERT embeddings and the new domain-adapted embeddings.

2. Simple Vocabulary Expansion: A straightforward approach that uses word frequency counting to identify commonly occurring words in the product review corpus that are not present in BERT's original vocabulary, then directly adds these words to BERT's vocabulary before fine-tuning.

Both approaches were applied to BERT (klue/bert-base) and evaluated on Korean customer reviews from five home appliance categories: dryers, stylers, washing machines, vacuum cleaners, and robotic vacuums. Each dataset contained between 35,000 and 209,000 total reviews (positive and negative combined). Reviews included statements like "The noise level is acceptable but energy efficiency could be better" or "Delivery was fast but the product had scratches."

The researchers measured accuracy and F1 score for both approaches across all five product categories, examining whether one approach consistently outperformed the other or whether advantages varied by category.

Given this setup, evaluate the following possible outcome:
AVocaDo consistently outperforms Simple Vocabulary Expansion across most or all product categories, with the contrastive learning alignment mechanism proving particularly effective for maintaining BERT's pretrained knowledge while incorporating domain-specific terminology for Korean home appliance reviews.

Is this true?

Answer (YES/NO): NO